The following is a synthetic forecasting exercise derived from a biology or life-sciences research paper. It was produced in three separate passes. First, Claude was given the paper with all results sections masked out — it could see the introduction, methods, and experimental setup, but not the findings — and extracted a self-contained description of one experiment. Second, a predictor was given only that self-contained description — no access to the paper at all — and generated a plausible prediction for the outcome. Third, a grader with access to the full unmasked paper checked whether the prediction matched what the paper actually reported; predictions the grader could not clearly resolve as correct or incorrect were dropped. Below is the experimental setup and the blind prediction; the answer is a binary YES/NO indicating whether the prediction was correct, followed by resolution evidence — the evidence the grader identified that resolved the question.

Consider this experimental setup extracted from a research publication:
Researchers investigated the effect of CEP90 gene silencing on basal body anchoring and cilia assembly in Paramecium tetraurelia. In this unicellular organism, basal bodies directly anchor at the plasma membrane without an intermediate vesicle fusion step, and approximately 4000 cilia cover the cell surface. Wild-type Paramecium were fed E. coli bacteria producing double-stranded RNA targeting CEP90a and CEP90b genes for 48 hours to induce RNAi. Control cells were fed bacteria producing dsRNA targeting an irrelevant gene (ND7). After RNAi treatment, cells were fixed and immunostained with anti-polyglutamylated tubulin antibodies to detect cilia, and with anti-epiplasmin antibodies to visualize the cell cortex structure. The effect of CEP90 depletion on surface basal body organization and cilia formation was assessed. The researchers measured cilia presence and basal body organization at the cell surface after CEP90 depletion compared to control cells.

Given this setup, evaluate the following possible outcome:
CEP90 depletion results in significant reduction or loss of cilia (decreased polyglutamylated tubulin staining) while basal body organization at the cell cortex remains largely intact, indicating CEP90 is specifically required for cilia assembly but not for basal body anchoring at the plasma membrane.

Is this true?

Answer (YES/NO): NO